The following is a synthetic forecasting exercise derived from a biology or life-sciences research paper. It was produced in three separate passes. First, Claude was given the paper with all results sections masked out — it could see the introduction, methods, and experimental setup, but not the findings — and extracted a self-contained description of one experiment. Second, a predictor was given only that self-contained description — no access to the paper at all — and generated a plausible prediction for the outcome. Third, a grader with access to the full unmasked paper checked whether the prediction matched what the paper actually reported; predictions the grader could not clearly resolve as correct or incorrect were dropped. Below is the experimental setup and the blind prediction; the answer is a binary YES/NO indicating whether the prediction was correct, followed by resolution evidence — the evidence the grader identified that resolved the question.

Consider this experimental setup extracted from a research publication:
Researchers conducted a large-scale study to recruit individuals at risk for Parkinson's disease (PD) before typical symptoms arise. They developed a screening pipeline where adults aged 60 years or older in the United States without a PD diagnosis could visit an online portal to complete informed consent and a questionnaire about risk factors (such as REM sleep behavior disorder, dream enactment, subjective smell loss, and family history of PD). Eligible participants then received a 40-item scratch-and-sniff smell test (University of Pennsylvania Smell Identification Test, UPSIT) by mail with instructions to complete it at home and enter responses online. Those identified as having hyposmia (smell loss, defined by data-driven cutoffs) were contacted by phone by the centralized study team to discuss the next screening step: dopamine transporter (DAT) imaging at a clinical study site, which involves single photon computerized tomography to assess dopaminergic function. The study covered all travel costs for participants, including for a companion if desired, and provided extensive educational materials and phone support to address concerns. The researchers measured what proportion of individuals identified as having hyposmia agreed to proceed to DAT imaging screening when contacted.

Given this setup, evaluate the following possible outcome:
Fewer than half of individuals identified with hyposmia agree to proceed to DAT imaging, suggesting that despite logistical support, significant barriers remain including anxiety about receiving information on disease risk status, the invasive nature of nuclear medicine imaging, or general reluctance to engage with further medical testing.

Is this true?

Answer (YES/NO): YES